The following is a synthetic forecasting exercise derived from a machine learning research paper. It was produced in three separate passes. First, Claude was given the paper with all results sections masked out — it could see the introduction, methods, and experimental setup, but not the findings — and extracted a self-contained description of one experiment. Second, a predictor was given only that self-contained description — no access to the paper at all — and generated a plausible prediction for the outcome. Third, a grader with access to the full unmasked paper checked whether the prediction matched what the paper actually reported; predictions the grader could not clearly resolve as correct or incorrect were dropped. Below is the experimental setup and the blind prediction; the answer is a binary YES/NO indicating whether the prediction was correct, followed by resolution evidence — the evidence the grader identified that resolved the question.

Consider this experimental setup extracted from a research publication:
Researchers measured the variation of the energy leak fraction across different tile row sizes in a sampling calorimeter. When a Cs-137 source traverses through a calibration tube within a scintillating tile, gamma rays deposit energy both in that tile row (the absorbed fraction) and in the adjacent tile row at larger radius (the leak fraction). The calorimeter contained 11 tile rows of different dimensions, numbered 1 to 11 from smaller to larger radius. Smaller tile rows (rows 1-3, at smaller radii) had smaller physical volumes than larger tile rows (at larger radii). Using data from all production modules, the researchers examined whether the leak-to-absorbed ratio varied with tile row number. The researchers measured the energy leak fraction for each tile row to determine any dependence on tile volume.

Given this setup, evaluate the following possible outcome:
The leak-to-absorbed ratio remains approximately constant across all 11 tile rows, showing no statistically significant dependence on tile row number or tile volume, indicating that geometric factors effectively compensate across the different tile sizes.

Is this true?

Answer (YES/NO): NO